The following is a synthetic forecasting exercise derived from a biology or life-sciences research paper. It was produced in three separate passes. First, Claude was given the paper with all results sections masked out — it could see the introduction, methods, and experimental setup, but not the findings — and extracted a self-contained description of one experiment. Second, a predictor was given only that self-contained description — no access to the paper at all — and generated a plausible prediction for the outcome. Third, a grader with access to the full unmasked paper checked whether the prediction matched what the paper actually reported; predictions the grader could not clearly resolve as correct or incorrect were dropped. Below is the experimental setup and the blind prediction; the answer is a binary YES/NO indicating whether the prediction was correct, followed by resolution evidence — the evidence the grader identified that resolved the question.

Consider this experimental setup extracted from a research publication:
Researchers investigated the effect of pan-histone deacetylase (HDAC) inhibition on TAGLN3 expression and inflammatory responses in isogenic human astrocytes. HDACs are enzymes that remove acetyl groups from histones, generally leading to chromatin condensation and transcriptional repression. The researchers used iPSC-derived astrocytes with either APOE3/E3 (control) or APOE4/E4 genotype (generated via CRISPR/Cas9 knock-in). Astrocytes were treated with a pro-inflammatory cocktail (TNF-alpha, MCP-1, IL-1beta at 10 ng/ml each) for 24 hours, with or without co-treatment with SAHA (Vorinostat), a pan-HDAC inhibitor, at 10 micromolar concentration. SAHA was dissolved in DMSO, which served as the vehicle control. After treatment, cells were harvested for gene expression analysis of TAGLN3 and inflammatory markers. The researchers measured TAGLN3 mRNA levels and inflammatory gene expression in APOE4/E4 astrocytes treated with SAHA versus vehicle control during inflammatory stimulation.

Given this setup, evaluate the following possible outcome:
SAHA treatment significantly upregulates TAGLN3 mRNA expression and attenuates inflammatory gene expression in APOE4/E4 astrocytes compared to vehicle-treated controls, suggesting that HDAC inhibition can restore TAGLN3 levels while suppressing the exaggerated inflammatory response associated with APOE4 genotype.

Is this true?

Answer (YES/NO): YES